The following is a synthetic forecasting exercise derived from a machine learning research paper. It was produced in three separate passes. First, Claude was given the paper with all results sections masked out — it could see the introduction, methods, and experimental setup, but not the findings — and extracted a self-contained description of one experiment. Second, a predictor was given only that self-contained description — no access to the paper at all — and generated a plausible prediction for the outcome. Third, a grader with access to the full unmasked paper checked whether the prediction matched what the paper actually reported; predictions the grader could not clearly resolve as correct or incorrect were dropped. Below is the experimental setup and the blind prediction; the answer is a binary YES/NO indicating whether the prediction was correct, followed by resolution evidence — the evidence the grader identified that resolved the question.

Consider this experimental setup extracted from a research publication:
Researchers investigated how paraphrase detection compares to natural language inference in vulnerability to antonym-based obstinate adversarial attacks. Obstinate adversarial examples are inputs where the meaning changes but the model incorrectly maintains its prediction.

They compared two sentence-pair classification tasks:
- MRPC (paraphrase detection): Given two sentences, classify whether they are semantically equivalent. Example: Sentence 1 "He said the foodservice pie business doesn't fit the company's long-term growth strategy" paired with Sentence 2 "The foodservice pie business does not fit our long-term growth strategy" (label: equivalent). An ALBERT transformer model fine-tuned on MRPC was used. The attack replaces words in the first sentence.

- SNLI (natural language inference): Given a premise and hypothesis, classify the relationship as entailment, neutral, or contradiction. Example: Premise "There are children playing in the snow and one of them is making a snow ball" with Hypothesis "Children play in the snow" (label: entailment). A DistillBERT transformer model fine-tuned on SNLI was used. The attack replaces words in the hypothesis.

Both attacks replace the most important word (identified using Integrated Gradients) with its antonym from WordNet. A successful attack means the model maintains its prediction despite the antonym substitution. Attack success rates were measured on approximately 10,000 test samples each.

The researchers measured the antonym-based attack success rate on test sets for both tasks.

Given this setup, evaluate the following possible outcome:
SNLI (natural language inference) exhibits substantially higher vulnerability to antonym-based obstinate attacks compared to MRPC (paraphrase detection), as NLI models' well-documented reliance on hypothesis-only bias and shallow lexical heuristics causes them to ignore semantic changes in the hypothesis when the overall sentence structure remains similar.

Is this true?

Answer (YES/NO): YES